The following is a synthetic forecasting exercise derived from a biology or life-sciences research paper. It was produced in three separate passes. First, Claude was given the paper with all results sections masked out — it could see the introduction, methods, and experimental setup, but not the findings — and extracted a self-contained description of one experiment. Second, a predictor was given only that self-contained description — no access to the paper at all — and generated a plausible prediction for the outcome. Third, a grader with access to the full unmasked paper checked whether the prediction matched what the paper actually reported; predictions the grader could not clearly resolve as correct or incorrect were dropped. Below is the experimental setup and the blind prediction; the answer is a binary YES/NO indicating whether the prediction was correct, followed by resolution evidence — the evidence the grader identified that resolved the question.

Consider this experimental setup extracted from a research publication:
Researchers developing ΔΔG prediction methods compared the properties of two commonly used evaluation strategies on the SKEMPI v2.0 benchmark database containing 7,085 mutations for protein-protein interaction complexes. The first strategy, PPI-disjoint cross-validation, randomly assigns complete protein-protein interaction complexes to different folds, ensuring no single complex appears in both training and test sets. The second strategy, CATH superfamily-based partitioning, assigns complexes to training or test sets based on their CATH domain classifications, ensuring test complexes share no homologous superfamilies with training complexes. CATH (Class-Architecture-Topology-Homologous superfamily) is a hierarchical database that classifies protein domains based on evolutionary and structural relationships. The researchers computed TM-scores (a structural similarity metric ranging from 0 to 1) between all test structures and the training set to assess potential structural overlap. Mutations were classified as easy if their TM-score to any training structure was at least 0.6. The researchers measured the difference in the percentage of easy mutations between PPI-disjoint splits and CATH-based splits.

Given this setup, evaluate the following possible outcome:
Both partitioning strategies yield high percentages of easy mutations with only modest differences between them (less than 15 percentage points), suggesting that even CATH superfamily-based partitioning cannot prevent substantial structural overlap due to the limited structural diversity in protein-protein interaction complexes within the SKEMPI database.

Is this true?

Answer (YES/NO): NO